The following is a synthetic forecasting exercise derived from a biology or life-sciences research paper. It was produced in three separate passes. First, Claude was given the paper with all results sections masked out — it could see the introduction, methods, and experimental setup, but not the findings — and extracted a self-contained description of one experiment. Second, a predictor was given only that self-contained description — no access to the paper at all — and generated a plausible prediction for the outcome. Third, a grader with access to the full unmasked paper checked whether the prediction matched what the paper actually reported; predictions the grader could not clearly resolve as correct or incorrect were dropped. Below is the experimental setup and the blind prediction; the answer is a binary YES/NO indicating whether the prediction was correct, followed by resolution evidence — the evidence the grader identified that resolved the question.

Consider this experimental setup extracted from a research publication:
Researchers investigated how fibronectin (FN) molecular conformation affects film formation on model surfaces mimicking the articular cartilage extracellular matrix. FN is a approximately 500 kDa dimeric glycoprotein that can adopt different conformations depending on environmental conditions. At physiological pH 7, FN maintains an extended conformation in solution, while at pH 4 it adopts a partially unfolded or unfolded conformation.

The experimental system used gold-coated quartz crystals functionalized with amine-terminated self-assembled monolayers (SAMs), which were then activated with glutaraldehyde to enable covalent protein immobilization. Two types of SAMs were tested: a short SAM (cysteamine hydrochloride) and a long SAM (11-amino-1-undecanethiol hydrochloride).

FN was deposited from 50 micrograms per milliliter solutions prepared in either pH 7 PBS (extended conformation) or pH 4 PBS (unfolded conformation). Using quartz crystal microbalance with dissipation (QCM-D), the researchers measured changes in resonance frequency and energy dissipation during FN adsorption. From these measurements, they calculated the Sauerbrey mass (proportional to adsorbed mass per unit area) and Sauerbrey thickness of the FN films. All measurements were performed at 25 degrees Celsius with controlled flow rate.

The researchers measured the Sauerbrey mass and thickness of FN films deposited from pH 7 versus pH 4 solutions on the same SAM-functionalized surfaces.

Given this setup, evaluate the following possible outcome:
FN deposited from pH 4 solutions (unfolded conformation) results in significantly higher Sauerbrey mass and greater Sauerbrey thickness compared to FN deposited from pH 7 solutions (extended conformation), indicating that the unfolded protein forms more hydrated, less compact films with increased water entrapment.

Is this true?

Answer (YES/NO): NO